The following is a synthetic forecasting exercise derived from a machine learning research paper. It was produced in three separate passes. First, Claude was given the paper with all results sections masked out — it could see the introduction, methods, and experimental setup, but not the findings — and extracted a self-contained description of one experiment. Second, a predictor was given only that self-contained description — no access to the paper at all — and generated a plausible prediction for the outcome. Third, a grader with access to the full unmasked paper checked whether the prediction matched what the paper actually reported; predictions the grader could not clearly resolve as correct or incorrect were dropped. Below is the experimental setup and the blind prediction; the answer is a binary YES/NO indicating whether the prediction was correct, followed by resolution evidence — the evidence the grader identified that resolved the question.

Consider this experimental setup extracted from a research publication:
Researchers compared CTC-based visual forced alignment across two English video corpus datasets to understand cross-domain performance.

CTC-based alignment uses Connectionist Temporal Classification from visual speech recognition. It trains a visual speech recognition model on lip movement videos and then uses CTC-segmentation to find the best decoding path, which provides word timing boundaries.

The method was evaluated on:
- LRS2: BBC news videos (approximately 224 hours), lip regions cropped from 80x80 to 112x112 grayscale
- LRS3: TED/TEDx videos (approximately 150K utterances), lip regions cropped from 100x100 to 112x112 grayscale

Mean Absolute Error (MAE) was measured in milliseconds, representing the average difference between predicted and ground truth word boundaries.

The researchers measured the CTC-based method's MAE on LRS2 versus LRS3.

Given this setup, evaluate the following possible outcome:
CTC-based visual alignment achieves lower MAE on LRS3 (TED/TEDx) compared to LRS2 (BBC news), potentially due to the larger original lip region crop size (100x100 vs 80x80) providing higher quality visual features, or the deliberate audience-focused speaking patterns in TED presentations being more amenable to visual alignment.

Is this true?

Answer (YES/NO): NO